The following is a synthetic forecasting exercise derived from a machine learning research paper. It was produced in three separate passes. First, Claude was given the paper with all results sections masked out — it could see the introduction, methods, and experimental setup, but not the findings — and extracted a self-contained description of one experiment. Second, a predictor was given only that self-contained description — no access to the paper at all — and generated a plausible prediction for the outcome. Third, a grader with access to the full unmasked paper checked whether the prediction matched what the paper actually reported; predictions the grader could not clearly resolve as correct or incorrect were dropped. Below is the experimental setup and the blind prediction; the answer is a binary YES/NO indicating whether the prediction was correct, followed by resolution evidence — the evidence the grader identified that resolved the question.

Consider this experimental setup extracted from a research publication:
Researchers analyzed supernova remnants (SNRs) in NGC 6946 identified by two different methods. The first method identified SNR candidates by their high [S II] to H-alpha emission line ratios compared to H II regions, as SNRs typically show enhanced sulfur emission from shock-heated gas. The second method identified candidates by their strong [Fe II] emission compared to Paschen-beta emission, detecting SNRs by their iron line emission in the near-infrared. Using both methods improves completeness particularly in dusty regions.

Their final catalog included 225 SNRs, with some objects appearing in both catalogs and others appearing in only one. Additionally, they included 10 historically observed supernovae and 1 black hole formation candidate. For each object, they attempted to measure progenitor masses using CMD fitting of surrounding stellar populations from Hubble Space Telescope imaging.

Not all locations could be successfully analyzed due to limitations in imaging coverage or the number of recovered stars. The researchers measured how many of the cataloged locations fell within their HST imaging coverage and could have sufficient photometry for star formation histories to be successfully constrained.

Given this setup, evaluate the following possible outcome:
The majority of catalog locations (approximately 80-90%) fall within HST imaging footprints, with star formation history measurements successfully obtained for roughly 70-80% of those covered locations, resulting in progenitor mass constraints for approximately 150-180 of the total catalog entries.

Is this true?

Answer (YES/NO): NO